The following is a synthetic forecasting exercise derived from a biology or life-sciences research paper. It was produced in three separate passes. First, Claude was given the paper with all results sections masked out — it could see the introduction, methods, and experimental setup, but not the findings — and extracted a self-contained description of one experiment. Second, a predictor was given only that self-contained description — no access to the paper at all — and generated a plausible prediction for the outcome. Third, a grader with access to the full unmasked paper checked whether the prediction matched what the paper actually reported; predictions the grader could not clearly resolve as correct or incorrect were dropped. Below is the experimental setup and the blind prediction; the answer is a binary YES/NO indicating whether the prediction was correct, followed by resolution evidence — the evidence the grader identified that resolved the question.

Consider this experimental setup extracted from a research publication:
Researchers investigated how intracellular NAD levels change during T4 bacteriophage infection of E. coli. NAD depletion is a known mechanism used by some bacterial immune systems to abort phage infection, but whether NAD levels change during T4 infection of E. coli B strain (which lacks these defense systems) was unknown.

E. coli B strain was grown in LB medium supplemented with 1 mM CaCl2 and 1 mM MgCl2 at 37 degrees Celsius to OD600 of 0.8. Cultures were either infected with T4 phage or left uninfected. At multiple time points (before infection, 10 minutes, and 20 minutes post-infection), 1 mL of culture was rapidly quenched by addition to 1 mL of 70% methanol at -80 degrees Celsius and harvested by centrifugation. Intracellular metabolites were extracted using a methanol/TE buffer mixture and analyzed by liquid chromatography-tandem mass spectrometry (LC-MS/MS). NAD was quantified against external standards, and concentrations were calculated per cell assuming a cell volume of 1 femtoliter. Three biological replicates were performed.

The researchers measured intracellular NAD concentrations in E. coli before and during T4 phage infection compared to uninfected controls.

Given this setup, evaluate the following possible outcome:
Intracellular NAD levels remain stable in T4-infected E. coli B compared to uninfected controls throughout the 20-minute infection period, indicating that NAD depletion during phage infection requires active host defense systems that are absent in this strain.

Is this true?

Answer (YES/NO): NO